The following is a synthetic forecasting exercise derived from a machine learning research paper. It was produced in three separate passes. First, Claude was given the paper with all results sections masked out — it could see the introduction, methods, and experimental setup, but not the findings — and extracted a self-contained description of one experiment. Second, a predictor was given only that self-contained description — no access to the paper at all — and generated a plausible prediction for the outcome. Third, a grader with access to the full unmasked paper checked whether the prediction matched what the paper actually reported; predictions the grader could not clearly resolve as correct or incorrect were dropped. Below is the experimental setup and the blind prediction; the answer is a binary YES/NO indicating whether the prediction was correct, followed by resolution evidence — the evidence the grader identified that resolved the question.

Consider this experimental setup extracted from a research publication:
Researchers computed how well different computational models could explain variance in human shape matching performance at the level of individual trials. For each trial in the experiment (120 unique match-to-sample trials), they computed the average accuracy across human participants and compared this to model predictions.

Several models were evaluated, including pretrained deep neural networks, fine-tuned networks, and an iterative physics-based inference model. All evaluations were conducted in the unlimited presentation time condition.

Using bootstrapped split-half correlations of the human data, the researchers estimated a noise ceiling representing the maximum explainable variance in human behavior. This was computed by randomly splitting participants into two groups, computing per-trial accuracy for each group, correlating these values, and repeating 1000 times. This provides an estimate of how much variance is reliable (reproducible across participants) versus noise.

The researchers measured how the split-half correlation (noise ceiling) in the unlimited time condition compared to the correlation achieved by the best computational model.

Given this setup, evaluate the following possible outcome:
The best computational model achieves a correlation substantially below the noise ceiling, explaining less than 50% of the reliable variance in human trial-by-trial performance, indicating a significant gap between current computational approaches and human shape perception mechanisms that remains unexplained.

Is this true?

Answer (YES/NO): NO